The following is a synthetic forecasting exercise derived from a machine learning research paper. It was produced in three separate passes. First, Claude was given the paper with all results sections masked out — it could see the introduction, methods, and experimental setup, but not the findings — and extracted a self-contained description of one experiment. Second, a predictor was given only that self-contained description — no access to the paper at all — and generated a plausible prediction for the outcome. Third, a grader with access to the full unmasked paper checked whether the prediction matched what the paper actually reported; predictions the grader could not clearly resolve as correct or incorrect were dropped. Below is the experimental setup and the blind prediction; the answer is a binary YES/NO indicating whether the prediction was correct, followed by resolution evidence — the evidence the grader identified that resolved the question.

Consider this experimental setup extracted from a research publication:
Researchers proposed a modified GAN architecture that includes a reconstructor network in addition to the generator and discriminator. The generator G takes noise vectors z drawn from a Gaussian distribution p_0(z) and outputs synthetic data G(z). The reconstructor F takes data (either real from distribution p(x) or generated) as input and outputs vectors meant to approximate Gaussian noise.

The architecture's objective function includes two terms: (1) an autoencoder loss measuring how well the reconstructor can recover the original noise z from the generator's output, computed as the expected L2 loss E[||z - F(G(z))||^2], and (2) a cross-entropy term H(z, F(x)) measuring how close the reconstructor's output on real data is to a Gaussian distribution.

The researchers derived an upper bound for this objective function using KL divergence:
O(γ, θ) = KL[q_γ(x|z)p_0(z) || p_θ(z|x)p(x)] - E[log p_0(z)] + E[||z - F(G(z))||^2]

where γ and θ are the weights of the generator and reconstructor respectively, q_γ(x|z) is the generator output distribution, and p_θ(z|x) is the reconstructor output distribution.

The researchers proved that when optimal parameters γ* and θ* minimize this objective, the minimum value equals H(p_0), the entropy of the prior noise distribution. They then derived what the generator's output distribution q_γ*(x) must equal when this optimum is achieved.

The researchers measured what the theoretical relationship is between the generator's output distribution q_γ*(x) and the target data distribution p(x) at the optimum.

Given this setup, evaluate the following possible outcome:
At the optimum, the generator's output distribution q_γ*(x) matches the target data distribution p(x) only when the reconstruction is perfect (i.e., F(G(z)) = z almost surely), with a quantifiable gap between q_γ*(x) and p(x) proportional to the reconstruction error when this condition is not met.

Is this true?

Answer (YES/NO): NO